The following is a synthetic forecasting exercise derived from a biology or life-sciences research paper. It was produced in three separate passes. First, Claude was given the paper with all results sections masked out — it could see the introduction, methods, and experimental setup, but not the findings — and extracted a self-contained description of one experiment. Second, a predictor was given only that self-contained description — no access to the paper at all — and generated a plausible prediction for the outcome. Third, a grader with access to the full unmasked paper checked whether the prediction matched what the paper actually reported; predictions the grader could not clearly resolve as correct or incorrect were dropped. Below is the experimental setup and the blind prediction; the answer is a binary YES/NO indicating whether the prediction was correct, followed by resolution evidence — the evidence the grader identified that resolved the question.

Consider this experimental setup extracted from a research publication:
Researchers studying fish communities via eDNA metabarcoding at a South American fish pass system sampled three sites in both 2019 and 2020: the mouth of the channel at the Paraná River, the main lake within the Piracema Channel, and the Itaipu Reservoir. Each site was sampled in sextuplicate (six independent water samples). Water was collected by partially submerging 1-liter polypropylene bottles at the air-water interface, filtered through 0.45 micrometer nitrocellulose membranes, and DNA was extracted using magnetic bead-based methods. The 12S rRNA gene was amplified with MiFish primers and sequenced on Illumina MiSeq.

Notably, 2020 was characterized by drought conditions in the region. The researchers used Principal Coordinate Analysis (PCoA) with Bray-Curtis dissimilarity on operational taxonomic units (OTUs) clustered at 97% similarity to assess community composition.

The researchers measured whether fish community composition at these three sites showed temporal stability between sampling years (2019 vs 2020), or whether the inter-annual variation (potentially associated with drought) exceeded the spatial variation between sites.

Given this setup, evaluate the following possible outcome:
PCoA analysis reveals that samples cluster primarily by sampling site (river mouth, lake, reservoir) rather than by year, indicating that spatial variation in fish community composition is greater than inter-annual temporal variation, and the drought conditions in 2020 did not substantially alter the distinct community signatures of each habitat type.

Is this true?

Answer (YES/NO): NO